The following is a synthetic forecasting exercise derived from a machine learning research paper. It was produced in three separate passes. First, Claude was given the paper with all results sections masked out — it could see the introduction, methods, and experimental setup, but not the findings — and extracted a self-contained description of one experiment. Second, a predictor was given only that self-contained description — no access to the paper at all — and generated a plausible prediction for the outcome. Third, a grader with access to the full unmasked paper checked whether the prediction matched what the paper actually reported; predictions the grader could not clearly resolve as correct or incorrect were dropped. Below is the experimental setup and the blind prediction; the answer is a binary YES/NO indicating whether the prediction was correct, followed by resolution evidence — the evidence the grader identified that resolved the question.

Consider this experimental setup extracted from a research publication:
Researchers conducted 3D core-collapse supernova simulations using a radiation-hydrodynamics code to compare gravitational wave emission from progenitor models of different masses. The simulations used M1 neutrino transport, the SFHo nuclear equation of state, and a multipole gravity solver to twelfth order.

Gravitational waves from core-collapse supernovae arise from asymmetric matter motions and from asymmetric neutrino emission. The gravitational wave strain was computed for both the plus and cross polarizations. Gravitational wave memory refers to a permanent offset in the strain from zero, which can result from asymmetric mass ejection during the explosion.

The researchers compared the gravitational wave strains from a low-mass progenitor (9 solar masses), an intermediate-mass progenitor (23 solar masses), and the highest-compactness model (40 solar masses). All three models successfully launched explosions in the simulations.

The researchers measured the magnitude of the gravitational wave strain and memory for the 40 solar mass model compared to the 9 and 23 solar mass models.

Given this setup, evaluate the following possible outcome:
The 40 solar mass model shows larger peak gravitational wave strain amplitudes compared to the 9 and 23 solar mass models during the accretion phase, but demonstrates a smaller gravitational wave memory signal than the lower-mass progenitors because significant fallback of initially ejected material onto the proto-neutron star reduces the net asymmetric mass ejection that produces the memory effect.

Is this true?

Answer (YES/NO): NO